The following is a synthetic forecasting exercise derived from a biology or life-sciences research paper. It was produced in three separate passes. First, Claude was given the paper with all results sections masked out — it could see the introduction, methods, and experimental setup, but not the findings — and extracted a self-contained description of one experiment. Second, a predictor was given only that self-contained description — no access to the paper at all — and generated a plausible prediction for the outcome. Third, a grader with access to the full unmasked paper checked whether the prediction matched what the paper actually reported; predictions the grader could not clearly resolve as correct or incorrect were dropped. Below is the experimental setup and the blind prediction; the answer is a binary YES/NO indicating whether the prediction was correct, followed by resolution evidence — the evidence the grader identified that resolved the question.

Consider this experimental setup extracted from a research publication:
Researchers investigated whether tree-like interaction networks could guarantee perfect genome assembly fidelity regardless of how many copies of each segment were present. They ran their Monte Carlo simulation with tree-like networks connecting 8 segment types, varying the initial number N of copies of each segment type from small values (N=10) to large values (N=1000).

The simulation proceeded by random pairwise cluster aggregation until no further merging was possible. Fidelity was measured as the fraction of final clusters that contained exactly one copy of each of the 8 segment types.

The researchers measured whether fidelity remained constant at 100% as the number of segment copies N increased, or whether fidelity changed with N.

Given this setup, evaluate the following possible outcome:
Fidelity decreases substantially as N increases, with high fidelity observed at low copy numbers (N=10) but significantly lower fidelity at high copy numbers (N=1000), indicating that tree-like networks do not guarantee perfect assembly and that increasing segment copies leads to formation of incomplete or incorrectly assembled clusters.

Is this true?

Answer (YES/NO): NO